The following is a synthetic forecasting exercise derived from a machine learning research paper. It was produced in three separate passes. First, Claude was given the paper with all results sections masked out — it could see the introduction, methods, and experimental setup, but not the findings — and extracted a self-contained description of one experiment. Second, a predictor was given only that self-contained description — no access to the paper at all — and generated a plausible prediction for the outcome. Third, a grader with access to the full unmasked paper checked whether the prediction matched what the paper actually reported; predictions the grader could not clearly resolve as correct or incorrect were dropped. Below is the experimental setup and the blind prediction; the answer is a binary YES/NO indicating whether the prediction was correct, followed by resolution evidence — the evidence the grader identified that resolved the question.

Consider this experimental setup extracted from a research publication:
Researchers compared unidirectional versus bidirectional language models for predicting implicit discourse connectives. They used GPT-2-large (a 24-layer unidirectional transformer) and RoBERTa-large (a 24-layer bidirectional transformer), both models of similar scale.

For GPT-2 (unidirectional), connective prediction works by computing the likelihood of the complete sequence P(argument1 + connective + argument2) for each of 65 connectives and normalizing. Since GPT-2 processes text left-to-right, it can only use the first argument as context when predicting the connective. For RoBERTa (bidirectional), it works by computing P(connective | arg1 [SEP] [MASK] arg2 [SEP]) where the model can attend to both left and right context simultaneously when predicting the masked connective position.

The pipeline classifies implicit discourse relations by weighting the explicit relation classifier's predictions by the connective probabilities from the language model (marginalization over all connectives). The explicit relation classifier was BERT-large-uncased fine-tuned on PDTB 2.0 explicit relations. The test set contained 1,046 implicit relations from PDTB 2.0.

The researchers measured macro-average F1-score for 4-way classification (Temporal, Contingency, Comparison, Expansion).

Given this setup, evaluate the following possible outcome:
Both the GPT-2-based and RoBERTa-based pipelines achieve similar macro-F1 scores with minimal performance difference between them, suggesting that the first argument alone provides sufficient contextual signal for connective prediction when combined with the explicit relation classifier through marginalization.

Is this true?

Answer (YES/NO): YES